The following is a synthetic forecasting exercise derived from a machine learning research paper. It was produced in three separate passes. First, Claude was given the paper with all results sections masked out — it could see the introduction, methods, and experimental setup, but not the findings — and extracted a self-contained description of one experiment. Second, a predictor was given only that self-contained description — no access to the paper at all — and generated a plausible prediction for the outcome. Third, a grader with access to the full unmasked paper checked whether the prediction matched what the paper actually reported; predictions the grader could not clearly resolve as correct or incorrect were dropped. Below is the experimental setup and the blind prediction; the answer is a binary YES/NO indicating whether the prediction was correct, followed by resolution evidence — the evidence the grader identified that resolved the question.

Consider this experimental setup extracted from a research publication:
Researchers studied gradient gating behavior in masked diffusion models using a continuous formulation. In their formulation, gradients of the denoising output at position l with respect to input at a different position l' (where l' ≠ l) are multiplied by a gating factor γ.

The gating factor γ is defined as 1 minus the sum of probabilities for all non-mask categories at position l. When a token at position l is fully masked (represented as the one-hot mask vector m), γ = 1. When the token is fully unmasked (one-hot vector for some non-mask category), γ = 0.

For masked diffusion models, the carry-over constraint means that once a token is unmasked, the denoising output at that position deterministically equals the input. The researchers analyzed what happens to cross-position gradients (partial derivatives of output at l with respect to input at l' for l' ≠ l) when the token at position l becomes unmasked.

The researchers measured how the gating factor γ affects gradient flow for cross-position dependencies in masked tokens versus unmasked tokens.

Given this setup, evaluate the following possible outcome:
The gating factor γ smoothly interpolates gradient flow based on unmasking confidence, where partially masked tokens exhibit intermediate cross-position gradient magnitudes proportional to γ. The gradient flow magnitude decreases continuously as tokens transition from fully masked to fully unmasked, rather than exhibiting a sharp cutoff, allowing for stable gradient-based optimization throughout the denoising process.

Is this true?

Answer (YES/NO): NO